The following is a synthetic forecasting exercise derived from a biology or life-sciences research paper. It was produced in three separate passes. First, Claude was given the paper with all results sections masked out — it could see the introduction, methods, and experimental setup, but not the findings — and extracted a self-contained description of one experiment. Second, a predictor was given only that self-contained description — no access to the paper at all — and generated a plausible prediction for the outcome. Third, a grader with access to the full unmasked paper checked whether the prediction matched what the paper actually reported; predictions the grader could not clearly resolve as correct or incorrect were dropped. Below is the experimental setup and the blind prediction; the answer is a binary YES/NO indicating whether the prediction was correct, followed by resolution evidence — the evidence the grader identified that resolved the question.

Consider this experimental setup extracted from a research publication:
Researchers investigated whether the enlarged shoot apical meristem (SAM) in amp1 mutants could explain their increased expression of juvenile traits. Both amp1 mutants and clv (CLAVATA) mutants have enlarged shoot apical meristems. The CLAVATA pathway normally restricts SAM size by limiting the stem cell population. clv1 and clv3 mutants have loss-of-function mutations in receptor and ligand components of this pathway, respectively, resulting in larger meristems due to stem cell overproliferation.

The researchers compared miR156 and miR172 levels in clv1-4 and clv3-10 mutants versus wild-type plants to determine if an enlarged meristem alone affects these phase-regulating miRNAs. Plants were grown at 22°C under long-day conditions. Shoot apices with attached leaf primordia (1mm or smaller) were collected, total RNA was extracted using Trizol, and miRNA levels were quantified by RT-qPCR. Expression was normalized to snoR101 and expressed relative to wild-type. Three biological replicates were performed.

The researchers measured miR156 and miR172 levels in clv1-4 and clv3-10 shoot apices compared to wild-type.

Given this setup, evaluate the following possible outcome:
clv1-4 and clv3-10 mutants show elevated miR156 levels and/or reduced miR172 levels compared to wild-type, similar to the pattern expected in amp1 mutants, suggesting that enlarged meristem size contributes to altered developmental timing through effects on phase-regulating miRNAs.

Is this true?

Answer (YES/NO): NO